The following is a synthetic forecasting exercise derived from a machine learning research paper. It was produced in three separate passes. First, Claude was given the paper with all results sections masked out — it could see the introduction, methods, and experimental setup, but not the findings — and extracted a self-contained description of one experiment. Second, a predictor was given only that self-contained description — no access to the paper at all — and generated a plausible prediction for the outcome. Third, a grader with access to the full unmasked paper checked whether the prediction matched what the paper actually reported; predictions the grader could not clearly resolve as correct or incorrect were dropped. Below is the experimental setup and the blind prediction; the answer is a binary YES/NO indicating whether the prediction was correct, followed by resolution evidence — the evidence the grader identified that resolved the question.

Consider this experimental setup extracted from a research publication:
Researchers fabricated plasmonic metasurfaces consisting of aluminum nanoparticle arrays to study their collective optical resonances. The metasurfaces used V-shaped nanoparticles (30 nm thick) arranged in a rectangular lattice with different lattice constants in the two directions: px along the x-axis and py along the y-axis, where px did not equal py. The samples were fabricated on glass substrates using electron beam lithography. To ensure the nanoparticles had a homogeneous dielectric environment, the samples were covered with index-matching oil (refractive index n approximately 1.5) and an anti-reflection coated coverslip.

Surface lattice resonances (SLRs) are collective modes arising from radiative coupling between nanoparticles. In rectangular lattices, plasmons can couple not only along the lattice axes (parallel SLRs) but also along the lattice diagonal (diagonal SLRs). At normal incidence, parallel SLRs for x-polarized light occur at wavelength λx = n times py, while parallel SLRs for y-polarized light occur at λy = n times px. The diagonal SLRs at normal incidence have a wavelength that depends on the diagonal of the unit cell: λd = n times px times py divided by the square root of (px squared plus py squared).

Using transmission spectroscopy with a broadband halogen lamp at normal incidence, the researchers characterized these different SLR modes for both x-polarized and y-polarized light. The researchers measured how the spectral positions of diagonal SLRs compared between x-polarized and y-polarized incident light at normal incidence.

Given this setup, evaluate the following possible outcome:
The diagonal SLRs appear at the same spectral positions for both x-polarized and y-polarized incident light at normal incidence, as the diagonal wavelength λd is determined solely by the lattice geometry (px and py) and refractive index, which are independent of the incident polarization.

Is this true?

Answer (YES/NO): YES